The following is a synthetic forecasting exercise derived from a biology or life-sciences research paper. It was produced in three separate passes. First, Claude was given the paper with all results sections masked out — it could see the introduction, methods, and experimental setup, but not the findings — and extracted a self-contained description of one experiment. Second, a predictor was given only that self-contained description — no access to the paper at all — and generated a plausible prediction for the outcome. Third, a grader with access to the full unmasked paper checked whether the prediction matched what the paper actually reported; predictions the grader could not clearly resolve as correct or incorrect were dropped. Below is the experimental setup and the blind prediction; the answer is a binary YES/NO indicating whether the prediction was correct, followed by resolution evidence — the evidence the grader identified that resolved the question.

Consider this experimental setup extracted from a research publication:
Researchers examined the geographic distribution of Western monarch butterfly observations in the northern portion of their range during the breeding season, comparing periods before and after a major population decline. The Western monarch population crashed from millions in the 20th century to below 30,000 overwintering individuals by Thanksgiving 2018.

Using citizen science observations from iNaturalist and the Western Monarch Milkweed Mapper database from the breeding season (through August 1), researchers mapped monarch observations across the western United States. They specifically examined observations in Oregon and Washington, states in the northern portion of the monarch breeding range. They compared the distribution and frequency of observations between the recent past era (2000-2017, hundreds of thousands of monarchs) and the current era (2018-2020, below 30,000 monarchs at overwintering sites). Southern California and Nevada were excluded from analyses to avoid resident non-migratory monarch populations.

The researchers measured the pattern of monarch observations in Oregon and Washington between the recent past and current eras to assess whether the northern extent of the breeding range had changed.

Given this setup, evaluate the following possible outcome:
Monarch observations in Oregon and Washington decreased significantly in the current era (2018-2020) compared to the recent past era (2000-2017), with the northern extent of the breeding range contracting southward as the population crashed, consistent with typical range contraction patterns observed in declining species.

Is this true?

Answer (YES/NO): NO